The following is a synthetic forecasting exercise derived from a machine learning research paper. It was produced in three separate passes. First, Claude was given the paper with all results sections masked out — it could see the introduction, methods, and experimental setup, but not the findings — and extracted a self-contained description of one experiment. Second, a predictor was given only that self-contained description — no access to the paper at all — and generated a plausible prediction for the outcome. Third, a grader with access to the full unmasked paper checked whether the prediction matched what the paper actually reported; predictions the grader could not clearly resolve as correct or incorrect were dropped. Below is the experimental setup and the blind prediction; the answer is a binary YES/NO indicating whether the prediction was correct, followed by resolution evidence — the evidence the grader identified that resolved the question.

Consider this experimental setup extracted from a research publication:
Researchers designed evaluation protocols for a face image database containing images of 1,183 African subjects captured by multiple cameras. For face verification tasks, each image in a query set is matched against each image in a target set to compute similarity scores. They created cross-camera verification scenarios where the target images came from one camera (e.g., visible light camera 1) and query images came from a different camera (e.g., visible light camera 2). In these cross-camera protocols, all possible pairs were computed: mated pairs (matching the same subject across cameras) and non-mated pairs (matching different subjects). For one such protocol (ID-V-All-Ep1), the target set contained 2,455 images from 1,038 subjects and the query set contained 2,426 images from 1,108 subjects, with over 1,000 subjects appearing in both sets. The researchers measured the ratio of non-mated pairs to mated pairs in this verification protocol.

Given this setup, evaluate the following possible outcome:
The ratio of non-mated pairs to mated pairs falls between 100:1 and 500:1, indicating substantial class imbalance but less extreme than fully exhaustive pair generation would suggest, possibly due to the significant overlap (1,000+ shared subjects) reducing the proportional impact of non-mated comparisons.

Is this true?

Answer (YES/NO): YES